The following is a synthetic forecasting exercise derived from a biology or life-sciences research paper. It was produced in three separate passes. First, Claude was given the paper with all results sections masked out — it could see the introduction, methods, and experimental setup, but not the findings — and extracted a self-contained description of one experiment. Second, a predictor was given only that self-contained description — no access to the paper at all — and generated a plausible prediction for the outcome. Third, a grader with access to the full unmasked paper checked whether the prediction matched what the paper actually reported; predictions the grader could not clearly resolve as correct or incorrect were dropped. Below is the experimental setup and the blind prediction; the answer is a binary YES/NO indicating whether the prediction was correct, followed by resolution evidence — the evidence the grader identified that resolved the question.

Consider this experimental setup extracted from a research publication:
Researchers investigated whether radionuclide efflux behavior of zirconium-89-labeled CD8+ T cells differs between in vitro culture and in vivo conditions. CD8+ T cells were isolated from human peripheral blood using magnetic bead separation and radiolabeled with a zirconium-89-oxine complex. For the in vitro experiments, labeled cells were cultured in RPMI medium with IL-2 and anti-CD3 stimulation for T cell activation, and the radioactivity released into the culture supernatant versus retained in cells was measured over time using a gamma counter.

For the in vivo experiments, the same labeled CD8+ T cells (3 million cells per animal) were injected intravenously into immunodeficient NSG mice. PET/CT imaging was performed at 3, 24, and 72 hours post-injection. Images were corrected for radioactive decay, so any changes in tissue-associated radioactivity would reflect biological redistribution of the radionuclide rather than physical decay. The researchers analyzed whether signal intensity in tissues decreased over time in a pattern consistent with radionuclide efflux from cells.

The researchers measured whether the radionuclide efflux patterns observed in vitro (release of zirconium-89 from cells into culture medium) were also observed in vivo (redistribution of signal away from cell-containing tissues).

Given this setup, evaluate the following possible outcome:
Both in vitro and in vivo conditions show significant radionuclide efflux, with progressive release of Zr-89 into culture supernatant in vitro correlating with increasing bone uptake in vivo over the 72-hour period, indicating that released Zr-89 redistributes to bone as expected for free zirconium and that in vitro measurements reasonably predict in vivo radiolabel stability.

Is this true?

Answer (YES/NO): NO